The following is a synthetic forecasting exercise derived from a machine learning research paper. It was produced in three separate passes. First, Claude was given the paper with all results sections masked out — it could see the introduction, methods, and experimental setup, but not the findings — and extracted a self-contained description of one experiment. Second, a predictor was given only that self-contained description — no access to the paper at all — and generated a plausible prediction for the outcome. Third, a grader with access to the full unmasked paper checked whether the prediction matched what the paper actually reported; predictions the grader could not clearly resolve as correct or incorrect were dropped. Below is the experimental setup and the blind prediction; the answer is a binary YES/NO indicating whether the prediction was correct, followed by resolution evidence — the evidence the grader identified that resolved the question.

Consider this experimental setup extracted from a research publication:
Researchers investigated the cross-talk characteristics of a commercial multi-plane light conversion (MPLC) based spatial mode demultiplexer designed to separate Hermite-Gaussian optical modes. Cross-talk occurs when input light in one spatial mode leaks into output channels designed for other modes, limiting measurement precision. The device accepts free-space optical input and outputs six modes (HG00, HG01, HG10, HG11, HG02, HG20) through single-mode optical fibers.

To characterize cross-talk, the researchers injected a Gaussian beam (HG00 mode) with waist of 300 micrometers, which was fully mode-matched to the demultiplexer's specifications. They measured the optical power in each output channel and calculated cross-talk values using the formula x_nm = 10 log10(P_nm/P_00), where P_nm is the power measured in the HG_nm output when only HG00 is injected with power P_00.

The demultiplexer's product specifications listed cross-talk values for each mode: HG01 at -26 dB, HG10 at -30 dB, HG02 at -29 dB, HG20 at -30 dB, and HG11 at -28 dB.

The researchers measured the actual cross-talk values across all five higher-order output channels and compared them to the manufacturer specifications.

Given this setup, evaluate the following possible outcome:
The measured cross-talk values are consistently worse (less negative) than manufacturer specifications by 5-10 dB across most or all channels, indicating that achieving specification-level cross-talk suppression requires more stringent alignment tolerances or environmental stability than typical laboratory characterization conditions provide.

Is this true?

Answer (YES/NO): NO